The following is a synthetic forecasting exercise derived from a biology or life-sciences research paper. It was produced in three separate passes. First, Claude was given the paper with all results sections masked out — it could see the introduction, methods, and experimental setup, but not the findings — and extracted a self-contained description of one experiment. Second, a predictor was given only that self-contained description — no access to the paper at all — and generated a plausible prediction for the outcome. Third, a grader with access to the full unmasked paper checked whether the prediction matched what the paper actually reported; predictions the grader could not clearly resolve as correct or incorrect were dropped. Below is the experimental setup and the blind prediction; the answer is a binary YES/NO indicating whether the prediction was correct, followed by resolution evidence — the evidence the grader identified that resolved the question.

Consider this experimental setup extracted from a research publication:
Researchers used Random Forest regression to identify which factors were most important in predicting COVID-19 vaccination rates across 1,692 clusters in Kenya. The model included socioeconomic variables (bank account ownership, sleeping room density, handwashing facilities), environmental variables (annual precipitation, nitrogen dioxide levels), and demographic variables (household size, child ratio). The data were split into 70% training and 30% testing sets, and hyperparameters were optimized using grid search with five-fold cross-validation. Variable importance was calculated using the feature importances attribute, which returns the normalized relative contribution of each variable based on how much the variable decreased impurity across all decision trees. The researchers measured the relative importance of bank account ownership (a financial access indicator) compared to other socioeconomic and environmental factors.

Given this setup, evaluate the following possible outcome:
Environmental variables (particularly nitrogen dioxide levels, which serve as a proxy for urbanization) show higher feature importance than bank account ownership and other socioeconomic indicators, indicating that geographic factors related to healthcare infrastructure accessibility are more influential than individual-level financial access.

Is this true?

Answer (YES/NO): NO